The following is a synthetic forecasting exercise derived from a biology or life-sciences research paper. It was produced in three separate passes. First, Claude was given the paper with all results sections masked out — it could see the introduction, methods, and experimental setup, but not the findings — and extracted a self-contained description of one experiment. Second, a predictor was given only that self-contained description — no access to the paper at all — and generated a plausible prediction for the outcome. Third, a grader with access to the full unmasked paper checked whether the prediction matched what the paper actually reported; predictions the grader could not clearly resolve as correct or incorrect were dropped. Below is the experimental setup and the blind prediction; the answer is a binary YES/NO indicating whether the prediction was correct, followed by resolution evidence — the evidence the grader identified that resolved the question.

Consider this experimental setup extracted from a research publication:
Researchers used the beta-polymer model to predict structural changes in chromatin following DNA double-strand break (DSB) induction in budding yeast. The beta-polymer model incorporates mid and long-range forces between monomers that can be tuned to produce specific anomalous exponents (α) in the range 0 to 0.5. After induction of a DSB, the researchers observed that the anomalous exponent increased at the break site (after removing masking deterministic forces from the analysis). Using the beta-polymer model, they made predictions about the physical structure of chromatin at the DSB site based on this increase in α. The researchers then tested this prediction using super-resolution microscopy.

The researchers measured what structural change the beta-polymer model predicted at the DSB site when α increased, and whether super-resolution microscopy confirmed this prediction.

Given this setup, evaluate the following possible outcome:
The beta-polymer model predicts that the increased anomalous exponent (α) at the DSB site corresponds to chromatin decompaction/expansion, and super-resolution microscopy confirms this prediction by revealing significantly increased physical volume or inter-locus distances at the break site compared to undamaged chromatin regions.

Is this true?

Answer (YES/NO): YES